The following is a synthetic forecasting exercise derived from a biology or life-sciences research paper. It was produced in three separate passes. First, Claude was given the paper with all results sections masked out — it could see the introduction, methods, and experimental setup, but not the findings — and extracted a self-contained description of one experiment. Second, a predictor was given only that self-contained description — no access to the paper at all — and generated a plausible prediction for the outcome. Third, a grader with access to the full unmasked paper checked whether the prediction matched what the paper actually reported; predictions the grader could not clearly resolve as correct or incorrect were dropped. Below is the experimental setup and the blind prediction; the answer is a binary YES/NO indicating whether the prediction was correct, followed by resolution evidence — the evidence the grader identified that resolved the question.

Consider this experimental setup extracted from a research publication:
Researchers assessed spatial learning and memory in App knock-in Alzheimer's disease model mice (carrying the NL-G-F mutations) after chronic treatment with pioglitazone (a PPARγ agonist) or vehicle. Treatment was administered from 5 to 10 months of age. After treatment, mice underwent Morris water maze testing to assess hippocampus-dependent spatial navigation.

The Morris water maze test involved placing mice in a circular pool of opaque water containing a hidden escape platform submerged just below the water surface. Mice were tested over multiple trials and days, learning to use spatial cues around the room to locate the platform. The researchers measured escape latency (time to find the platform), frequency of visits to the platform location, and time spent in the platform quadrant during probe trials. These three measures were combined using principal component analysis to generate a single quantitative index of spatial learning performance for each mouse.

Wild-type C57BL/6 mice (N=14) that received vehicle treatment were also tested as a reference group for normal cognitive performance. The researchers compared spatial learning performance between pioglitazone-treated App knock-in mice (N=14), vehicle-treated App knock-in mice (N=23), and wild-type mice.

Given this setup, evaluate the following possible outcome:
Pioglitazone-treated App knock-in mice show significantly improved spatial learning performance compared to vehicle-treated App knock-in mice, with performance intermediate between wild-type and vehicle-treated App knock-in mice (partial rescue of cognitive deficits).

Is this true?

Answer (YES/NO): NO